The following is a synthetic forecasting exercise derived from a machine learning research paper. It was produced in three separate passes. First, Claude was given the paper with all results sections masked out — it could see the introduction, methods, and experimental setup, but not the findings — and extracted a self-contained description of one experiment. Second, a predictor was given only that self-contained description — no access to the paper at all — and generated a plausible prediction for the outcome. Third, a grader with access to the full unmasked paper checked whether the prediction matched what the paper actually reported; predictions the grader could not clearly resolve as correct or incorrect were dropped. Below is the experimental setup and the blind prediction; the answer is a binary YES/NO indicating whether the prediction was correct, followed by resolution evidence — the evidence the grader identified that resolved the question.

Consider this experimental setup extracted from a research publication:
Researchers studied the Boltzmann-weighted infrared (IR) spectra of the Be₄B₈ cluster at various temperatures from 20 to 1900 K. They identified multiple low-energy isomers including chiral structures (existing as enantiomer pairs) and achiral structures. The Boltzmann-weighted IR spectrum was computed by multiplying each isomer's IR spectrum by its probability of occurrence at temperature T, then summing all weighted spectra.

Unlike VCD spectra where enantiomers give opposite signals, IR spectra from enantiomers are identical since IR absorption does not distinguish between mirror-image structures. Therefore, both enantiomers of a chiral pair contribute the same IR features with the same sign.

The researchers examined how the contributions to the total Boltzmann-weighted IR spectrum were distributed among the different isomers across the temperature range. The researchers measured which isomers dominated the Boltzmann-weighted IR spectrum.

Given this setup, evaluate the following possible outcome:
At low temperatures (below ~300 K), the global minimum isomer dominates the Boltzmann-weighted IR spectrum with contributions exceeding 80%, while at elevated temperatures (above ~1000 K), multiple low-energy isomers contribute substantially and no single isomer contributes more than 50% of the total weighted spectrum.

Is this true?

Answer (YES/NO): NO